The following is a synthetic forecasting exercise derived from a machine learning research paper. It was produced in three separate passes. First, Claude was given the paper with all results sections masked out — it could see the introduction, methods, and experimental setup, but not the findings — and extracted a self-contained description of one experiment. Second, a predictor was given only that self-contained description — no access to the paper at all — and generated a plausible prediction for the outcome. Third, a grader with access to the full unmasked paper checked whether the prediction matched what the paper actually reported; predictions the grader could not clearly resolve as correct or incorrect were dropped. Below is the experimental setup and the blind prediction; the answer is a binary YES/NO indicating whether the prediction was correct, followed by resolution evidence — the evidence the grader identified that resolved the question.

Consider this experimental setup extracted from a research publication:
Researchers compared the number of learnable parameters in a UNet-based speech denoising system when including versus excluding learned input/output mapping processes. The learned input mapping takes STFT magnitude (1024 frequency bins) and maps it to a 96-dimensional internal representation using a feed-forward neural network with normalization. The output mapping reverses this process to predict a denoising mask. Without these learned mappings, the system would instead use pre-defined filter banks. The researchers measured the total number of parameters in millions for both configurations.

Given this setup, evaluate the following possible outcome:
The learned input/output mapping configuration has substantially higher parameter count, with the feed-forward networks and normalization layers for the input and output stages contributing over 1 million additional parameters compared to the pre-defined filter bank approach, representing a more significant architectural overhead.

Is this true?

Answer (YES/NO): NO